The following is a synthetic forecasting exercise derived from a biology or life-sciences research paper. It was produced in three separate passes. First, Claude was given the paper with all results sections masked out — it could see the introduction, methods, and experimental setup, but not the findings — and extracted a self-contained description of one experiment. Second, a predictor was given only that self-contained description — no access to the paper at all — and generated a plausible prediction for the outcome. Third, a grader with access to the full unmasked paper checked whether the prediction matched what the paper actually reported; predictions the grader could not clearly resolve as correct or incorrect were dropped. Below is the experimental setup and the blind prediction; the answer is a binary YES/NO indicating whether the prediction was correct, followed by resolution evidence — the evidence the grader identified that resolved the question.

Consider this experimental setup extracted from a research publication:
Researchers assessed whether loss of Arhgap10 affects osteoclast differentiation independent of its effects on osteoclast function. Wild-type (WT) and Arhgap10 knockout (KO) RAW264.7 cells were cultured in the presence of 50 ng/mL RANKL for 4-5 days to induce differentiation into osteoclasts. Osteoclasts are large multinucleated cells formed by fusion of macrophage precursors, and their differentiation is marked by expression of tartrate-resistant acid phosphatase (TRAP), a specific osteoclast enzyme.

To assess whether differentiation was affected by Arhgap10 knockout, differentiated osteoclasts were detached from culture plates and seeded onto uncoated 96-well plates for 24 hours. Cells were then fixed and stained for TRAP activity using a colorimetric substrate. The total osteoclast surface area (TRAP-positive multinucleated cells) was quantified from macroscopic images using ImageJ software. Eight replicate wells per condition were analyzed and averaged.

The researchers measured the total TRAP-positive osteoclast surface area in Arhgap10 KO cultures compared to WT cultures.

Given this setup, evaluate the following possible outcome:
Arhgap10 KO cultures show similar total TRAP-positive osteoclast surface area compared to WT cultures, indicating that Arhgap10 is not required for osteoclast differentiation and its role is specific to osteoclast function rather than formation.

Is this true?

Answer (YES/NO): YES